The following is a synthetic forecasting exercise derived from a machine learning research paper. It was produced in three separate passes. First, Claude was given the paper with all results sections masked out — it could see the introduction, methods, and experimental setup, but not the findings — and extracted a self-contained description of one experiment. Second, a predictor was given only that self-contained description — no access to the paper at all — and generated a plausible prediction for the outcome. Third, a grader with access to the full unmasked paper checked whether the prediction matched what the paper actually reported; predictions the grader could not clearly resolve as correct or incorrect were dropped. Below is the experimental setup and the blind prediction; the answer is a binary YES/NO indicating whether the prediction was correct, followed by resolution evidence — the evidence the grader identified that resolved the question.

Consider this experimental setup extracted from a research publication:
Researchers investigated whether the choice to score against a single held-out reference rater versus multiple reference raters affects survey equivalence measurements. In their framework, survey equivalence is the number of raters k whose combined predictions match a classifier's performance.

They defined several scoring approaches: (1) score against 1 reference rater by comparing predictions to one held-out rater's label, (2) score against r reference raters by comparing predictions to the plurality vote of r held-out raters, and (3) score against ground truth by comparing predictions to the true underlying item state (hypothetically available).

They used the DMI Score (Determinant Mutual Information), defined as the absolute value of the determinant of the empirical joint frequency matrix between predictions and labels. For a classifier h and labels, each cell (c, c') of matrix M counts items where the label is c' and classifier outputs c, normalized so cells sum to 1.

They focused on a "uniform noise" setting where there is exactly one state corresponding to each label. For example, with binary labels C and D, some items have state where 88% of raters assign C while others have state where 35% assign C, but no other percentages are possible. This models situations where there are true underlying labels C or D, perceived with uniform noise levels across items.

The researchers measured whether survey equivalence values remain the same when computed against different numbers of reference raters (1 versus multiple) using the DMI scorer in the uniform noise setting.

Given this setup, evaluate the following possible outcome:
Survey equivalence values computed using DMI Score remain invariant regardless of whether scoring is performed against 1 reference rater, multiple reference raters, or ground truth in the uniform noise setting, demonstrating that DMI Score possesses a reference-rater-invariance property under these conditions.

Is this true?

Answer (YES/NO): YES